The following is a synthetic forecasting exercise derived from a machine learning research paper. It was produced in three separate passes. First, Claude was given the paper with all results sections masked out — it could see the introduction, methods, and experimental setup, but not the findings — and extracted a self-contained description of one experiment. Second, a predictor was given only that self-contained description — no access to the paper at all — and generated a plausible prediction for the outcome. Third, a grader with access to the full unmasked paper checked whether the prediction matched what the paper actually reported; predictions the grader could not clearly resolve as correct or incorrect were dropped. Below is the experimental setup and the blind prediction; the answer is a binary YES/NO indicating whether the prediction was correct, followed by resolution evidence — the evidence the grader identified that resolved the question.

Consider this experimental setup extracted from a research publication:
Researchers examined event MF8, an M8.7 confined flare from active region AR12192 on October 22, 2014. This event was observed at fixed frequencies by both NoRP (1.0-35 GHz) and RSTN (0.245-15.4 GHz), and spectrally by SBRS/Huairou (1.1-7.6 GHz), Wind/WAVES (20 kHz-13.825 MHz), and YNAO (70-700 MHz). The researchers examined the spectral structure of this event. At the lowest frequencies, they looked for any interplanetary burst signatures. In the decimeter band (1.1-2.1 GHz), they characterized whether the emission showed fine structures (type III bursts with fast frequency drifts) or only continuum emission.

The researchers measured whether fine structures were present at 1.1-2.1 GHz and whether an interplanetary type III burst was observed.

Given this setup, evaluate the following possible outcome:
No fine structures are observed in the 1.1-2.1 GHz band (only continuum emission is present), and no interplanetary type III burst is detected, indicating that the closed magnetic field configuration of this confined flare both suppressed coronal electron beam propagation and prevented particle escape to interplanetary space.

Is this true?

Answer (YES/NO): NO